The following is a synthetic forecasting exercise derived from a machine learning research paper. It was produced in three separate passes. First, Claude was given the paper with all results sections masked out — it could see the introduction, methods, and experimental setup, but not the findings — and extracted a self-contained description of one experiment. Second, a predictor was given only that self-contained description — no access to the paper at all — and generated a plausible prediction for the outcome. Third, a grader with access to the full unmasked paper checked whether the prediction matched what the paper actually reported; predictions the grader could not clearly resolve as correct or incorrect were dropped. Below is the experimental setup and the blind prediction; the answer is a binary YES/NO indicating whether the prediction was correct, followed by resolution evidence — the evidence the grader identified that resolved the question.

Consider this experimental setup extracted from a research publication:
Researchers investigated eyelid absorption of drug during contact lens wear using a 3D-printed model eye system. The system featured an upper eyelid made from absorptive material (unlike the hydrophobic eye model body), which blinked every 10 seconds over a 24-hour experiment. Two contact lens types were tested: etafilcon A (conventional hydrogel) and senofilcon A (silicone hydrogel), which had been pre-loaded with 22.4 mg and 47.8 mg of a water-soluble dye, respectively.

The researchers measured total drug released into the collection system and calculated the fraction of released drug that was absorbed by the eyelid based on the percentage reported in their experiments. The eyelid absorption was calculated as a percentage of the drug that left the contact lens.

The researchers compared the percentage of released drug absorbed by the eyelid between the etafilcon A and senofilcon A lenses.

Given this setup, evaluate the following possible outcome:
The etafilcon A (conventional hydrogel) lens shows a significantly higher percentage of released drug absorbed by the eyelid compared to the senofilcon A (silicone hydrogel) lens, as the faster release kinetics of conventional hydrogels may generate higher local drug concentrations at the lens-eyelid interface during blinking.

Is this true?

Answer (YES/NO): YES